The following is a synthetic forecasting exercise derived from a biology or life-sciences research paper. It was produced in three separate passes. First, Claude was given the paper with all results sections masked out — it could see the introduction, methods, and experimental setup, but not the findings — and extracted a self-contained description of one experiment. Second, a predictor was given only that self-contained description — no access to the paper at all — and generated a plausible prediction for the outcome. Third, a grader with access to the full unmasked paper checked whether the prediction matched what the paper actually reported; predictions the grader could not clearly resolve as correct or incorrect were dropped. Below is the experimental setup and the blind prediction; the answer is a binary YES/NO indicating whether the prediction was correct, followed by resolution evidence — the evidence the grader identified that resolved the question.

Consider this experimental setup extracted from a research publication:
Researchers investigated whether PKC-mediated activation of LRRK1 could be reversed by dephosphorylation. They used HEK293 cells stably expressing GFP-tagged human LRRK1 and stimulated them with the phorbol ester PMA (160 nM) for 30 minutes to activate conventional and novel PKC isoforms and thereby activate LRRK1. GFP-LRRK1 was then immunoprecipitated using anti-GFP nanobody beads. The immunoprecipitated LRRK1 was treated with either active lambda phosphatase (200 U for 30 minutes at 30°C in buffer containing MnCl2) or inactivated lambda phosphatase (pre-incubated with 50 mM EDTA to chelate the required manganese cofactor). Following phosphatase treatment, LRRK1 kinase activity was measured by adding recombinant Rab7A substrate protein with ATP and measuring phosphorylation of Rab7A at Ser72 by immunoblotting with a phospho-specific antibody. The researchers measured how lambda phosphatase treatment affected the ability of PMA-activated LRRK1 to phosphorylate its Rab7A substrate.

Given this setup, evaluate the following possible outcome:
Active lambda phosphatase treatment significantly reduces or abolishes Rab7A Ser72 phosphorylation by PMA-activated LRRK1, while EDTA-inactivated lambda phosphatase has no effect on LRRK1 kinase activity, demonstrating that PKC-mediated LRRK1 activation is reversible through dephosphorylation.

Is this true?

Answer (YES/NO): YES